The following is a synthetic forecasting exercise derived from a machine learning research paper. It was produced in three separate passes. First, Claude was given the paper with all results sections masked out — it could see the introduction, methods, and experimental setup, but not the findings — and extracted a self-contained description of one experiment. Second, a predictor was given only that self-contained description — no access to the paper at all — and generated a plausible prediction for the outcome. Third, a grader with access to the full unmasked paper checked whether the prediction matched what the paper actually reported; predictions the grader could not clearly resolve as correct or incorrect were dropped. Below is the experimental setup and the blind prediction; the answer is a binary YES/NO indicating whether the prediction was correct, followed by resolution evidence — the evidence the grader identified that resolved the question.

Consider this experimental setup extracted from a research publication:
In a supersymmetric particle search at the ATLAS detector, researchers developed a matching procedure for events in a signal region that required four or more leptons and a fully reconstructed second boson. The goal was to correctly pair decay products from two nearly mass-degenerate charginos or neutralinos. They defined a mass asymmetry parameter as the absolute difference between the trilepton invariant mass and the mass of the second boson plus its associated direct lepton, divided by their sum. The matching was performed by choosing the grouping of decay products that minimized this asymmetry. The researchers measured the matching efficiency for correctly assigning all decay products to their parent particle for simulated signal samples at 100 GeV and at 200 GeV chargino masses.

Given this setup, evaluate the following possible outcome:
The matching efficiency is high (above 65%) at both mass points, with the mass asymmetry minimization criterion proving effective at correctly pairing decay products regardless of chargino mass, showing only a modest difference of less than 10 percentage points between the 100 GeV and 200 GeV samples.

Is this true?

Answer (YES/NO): NO